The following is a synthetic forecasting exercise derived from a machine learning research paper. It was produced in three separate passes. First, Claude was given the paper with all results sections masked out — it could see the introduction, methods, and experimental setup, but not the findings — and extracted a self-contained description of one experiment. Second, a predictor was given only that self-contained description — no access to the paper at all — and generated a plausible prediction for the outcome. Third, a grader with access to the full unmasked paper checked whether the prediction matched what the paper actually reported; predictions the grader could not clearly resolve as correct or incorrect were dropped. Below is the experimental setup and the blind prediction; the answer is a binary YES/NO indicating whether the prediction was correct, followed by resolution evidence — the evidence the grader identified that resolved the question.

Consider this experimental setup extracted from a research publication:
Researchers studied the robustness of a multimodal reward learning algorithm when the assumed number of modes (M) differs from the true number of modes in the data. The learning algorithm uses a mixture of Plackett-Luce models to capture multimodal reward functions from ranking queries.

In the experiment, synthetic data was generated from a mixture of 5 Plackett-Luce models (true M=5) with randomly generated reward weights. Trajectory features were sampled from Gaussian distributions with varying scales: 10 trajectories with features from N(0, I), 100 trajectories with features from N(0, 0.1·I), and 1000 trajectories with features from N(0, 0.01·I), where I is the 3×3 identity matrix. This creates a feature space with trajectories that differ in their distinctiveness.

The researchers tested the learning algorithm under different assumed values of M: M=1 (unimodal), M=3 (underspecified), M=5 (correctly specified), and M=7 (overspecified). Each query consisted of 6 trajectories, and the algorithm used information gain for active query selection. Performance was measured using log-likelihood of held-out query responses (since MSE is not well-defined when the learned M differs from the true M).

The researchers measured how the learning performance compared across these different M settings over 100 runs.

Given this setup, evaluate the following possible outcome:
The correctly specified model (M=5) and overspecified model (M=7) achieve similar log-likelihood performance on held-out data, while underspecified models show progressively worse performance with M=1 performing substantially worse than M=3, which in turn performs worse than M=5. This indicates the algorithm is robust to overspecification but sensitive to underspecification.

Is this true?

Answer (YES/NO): NO